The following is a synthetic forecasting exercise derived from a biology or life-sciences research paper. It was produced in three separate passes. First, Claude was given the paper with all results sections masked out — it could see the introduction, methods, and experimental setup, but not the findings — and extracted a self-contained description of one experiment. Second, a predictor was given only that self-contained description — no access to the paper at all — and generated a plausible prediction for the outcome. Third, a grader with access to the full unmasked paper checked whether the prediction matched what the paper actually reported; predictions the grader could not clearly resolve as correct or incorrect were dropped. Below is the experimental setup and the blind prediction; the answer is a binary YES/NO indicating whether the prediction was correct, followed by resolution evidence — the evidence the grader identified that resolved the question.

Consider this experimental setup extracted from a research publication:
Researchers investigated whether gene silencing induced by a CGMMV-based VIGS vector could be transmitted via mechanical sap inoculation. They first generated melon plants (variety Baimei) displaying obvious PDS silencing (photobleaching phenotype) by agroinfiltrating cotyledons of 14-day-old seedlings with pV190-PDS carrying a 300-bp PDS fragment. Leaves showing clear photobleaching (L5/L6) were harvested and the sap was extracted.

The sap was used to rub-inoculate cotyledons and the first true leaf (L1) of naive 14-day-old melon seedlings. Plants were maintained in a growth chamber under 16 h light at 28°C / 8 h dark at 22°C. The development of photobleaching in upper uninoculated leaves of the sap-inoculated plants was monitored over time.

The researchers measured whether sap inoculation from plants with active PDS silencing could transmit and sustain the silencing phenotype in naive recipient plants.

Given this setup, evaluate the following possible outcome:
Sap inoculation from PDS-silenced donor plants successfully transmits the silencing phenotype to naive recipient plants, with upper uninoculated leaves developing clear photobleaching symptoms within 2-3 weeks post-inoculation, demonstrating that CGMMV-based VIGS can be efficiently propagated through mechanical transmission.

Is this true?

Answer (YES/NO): YES